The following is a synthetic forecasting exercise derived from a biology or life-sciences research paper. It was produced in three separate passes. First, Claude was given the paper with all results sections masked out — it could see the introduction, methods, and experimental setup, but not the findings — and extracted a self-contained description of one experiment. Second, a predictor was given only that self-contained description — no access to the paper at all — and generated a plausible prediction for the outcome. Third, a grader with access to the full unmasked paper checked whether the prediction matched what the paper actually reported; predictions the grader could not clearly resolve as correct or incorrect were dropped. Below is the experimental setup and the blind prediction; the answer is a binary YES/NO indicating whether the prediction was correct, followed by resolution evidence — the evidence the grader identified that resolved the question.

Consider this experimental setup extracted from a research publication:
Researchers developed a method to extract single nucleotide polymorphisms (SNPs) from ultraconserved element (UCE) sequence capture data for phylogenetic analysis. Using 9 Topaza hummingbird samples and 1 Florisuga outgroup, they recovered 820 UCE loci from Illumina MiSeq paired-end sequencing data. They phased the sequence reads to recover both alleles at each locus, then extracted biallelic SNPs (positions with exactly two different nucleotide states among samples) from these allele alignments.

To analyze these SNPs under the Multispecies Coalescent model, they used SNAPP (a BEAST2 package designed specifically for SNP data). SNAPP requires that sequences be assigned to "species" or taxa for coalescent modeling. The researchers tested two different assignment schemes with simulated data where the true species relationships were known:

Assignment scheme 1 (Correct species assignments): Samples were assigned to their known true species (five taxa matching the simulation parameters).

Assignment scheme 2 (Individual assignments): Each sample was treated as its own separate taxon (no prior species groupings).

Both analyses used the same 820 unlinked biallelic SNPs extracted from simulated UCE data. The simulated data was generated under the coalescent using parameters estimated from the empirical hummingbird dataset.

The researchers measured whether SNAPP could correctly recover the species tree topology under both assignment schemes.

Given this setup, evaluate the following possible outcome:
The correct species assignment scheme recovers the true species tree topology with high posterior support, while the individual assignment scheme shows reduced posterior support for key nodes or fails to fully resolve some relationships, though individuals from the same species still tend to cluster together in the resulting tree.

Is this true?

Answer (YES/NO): NO